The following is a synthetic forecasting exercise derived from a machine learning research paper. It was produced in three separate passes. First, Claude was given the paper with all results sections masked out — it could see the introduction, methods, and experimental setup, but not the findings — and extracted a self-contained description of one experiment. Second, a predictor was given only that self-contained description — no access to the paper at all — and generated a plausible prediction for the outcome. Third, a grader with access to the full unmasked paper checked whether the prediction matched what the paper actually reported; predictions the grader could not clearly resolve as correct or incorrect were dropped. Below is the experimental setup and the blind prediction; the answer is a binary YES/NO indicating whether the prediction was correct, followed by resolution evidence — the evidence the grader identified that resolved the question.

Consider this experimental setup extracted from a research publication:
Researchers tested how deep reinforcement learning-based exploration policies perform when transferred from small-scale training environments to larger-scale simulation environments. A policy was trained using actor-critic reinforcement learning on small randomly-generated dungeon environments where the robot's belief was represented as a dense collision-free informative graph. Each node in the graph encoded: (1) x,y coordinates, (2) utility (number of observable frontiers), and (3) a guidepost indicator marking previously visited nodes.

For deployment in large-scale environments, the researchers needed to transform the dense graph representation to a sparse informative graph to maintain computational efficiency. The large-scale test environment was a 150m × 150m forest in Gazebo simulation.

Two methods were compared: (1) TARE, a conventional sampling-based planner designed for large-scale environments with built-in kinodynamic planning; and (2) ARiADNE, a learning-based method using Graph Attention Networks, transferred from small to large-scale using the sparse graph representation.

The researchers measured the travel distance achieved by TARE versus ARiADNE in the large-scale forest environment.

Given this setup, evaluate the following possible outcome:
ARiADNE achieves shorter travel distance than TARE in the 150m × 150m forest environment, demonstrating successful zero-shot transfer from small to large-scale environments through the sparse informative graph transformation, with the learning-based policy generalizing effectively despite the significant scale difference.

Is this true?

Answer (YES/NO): YES